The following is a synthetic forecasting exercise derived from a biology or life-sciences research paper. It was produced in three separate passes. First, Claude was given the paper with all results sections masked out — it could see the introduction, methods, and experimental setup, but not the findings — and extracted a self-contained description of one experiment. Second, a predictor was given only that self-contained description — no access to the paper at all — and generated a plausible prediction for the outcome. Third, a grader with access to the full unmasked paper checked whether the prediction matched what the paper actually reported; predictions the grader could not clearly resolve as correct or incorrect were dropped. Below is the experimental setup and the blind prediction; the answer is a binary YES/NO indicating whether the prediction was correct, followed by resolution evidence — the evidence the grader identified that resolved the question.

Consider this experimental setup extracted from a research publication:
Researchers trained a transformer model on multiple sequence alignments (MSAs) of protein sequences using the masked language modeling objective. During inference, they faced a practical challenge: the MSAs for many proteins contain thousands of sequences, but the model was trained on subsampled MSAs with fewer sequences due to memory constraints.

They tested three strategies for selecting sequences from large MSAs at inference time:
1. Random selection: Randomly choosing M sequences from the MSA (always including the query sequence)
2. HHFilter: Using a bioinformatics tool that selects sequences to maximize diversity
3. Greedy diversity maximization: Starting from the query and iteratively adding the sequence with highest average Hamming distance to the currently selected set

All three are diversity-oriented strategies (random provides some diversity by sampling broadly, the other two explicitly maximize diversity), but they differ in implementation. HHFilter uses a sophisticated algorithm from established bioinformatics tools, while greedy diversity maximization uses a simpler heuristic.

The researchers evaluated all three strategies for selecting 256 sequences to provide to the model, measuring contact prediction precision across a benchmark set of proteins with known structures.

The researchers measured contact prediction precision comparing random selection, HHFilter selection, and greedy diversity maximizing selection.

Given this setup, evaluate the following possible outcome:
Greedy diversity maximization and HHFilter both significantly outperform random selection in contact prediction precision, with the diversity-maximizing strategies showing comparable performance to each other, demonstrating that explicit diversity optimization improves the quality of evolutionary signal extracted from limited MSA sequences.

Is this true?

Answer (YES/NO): NO